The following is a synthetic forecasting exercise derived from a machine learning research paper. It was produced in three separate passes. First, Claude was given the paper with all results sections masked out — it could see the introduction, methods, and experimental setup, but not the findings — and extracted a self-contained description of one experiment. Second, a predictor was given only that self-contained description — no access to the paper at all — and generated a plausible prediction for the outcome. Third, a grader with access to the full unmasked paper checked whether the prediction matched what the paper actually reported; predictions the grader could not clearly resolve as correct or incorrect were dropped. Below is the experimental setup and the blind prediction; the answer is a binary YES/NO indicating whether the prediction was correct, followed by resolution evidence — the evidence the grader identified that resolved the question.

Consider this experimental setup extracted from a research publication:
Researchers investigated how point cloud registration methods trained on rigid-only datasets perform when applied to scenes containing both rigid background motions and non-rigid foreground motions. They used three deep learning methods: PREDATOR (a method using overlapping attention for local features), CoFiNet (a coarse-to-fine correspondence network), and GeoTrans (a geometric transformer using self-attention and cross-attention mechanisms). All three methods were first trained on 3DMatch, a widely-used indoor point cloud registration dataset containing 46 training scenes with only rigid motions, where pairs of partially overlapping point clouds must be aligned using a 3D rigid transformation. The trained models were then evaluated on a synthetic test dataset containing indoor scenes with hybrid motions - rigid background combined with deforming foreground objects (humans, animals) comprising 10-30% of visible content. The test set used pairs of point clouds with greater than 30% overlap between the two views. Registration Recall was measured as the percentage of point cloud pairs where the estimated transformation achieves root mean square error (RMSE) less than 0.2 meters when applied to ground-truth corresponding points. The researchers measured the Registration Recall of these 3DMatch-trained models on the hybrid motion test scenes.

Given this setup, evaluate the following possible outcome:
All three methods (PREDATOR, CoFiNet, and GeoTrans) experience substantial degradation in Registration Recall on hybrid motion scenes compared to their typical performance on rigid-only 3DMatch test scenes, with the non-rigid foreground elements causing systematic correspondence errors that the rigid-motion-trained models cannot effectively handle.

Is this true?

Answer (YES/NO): YES